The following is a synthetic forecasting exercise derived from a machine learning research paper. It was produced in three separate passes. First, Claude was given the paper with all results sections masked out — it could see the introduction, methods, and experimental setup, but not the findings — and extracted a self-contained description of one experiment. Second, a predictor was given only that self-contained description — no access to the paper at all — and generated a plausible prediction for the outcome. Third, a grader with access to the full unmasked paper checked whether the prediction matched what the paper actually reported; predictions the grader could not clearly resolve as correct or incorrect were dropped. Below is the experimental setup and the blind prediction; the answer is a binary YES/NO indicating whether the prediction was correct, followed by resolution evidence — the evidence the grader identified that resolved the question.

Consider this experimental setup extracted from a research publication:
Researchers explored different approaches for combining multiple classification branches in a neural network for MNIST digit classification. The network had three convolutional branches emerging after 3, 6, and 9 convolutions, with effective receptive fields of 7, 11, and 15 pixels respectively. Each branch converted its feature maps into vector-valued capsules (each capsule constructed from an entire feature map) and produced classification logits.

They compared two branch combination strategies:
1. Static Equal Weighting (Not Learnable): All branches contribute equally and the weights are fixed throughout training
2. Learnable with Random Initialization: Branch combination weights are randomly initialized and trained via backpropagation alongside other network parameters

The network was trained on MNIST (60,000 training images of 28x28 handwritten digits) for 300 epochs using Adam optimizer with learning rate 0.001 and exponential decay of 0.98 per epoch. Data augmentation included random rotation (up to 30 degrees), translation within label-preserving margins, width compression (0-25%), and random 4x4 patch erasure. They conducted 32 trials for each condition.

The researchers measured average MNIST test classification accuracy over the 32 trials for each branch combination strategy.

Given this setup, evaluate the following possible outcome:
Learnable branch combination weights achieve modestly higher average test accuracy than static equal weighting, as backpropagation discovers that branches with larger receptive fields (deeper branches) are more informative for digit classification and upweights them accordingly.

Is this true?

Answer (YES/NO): NO